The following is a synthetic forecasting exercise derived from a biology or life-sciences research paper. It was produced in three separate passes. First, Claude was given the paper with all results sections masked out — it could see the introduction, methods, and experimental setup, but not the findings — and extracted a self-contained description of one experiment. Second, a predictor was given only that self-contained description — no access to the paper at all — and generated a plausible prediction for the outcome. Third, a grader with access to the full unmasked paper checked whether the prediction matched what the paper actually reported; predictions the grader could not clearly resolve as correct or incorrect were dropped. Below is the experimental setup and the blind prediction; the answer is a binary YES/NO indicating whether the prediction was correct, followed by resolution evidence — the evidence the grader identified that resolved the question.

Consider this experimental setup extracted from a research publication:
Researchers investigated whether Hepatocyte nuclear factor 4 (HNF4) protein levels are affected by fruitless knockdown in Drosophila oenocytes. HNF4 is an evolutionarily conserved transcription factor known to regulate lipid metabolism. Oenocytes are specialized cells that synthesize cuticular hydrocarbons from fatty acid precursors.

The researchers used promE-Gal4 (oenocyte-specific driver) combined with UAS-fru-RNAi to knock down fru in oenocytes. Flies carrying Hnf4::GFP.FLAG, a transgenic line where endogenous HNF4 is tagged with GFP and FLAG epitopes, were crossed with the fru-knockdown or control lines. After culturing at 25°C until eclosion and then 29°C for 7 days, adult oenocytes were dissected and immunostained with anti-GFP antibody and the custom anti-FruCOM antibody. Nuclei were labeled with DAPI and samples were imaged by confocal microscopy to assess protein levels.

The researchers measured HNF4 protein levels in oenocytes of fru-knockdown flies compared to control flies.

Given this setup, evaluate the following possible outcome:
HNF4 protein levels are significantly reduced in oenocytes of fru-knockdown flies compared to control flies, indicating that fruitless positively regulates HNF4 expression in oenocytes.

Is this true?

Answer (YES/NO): YES